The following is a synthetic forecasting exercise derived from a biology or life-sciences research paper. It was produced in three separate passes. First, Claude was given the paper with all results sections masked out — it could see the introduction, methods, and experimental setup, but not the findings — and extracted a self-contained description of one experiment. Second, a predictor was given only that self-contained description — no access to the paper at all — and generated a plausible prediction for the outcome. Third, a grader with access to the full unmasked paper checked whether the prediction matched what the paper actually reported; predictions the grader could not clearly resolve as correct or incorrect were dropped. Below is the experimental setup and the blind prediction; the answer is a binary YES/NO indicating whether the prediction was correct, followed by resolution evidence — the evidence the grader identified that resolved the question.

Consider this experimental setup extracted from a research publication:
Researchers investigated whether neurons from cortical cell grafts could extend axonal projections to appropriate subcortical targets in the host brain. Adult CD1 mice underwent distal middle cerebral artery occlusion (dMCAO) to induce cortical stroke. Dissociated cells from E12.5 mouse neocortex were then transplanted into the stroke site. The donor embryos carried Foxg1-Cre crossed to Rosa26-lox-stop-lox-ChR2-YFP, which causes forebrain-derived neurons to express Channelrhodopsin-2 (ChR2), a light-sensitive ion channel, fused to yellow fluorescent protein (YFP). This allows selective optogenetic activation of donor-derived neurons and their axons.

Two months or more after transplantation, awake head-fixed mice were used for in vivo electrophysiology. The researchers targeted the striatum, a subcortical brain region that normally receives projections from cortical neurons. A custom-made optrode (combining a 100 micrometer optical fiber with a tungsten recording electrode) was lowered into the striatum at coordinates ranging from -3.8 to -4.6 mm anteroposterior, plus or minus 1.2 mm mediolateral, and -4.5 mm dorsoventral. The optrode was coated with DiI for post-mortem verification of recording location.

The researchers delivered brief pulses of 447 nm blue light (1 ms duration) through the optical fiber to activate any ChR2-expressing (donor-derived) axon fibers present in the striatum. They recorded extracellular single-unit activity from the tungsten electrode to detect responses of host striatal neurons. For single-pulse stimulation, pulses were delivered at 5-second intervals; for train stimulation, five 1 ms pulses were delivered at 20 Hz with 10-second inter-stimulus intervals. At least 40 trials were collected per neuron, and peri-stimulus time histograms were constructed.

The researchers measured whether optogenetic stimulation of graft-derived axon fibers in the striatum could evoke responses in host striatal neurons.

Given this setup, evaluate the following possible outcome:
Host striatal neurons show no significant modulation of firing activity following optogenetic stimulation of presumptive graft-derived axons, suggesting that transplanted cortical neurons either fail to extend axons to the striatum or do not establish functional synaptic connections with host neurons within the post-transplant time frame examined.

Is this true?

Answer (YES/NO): NO